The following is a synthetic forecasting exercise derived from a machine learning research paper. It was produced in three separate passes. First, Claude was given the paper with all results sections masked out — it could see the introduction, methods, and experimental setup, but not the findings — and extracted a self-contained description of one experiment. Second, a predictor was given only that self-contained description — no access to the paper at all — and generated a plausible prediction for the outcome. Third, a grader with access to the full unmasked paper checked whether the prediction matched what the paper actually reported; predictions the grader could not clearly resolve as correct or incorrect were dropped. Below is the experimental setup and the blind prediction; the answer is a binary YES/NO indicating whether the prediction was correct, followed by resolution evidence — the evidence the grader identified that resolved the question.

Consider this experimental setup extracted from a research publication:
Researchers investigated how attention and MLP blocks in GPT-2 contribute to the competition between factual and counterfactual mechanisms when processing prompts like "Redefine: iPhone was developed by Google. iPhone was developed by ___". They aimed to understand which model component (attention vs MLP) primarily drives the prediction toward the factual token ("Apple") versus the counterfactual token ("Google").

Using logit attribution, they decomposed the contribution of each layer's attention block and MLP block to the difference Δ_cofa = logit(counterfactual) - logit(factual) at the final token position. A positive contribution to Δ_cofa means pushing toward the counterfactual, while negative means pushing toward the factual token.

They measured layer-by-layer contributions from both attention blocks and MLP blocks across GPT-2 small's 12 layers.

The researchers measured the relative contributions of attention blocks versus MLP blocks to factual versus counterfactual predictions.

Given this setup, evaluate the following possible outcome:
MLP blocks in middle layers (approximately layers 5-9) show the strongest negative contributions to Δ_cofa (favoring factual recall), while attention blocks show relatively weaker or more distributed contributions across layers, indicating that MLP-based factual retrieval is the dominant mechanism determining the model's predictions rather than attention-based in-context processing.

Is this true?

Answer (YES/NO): NO